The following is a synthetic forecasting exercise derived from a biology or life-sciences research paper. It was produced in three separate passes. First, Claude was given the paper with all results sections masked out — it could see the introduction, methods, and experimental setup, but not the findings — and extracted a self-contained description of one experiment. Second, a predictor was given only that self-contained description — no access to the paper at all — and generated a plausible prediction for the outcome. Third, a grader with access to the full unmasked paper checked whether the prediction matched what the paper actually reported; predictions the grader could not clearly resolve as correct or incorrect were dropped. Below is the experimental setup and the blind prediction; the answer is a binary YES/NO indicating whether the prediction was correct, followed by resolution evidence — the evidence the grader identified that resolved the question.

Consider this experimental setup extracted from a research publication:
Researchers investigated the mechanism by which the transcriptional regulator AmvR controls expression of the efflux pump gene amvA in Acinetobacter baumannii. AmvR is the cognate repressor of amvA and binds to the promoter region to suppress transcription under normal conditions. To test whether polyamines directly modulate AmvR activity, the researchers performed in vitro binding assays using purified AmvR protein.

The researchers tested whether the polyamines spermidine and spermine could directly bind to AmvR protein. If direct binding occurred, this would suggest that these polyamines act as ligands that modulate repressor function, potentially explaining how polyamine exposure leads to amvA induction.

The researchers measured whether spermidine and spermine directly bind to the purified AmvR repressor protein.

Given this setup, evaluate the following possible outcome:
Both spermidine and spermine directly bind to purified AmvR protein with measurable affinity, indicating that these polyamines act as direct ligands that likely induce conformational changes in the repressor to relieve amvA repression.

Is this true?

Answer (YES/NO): YES